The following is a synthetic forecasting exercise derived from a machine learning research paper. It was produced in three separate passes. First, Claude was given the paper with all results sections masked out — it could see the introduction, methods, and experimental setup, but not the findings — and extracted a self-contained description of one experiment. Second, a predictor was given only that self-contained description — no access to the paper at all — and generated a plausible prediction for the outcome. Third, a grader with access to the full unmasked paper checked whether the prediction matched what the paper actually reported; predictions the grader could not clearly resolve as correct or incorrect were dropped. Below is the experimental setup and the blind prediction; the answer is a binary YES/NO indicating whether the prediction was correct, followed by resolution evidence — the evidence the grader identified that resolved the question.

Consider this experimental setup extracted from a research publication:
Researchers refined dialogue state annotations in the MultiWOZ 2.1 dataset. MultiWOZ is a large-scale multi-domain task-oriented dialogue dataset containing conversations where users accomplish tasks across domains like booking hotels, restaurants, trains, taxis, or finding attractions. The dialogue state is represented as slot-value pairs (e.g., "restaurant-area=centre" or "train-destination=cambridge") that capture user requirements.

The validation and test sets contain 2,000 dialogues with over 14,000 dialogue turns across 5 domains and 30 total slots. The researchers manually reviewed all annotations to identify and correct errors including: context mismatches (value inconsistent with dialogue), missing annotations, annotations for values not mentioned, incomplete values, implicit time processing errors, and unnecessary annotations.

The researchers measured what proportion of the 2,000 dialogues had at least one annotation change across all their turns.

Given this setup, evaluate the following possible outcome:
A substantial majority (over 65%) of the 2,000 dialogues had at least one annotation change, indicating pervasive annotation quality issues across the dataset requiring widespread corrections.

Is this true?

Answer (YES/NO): YES